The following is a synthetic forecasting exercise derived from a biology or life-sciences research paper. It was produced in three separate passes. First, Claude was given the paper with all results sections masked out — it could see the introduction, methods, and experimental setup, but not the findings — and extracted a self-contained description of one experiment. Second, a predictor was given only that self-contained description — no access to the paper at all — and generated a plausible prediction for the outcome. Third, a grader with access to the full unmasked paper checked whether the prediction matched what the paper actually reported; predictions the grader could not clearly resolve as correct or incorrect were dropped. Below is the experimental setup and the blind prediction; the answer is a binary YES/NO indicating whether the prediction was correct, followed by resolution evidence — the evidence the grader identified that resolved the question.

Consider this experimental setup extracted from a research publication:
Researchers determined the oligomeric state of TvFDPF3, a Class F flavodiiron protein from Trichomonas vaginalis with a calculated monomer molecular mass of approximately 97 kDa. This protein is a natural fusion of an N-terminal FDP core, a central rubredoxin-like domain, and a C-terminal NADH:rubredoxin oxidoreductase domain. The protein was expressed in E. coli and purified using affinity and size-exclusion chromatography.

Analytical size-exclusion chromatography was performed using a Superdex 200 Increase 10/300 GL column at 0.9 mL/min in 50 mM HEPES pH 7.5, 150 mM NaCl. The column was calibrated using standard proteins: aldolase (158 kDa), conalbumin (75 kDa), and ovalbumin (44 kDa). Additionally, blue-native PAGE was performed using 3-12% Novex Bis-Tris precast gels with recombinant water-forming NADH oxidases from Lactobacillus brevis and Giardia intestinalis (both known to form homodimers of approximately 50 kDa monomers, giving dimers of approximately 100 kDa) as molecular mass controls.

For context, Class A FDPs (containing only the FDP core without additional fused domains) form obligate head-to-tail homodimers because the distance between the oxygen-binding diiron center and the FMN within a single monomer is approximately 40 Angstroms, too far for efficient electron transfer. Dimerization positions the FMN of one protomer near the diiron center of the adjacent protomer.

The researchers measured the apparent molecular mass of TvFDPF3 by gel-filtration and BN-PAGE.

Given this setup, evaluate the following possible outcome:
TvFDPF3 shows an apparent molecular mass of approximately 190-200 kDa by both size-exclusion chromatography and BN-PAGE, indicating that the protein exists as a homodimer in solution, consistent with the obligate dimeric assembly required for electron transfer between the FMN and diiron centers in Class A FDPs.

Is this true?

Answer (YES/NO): NO